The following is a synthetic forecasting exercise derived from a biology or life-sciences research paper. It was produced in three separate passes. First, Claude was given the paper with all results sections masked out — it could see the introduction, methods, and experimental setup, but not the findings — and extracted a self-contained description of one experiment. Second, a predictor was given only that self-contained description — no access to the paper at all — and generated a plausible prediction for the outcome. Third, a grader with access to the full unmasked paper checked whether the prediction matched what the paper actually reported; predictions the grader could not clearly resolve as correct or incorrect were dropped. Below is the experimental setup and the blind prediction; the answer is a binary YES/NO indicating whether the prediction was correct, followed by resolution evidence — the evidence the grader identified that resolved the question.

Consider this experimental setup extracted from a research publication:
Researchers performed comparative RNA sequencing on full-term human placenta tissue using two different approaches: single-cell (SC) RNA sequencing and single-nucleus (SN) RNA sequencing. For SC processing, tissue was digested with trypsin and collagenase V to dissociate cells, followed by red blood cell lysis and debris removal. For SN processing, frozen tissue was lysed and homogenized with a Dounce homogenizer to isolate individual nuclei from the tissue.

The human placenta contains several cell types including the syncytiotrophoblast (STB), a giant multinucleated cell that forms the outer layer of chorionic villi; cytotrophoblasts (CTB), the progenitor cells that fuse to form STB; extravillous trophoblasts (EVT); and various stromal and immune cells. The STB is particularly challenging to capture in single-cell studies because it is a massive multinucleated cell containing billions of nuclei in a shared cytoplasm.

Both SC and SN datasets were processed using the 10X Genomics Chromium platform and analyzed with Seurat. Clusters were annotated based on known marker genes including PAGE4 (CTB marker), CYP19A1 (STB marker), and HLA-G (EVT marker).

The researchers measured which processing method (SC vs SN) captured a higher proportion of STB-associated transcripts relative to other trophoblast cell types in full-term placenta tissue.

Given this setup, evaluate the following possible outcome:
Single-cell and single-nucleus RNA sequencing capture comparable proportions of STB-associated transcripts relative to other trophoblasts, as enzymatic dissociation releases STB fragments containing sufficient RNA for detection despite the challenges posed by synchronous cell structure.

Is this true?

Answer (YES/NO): NO